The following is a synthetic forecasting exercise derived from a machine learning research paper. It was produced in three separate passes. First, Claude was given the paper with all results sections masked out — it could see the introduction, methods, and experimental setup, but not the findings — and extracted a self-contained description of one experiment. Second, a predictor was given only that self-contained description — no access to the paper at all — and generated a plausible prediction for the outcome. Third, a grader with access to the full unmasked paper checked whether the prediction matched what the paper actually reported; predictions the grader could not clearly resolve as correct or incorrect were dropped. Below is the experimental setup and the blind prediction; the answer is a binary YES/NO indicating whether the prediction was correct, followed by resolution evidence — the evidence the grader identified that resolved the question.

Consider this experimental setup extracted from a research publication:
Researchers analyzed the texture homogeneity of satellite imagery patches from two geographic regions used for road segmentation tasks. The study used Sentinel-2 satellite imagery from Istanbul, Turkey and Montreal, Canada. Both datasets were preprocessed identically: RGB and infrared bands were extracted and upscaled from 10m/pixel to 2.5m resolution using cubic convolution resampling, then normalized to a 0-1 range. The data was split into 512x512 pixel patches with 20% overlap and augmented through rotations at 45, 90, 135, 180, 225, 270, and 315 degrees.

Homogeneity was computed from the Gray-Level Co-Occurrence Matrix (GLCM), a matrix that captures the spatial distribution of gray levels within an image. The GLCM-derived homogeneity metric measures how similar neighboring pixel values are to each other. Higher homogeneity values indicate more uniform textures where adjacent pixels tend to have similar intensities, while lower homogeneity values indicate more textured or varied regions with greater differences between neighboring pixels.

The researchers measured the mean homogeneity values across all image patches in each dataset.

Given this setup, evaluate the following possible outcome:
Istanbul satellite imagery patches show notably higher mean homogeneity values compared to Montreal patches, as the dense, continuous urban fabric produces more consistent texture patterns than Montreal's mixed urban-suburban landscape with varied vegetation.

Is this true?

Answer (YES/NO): NO